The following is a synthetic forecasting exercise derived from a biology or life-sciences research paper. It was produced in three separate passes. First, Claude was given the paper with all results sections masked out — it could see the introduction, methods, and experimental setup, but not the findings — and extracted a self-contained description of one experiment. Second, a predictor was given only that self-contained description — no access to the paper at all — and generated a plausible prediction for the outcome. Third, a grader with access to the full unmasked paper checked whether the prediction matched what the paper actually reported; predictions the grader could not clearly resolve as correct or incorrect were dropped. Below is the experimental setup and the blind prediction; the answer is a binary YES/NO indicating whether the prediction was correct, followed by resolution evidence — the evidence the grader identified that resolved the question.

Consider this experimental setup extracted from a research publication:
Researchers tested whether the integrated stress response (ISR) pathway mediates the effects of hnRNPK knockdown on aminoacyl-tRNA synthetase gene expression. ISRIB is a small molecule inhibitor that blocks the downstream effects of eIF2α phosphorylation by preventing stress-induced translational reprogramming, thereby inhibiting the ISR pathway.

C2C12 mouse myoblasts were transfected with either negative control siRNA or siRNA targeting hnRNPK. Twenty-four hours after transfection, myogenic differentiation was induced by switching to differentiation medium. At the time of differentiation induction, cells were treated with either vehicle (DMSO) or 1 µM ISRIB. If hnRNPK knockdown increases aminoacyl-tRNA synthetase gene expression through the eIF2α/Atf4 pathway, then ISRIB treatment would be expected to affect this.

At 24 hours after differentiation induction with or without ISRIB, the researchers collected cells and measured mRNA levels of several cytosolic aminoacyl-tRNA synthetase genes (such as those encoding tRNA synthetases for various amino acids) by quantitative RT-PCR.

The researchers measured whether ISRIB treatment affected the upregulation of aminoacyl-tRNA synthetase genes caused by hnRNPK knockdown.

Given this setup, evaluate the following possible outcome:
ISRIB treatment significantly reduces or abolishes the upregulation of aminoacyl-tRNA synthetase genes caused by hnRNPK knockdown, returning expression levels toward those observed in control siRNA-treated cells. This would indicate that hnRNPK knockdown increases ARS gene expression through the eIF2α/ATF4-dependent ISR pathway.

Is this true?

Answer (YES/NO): YES